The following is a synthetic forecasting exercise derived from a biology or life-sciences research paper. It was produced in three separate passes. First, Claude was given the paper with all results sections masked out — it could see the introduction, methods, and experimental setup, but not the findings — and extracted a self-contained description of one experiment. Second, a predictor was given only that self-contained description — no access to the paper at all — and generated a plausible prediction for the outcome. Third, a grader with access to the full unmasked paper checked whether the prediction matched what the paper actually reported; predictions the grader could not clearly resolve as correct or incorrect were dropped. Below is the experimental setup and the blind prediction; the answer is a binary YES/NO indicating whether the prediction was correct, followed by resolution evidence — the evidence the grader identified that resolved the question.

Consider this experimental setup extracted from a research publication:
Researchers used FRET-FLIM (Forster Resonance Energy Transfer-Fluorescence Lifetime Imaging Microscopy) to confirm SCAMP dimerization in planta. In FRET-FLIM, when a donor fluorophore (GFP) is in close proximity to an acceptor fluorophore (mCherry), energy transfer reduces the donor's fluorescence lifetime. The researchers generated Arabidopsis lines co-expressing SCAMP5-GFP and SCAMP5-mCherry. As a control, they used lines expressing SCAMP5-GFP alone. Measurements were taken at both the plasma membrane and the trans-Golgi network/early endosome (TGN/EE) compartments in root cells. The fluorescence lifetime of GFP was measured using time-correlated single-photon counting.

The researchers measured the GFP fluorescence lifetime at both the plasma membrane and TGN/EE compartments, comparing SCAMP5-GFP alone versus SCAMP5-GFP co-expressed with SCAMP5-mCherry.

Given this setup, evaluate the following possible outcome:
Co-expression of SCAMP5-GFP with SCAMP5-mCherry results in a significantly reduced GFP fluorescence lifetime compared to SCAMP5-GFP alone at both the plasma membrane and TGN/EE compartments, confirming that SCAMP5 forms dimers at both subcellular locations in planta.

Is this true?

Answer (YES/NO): NO